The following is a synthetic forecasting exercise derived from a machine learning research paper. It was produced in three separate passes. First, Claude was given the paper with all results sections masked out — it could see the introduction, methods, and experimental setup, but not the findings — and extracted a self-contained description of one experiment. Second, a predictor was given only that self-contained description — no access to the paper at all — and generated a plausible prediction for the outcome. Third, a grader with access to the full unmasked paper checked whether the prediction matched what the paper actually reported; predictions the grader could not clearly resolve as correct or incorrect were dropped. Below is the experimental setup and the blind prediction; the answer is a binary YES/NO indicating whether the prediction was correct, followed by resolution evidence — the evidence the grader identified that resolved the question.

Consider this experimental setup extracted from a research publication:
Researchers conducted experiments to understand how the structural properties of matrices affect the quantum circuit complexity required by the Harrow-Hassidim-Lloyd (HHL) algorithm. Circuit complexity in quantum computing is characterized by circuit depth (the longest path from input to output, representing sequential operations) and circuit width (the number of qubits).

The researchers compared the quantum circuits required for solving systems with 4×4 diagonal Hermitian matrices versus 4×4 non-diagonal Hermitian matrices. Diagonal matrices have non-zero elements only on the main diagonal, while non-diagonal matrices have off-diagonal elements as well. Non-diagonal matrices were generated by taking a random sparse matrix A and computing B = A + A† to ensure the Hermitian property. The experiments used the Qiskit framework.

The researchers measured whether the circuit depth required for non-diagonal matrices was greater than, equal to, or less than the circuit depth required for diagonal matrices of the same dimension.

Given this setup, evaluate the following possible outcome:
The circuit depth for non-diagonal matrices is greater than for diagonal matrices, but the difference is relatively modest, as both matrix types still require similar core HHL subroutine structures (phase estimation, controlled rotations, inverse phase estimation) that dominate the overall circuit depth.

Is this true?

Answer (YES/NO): NO